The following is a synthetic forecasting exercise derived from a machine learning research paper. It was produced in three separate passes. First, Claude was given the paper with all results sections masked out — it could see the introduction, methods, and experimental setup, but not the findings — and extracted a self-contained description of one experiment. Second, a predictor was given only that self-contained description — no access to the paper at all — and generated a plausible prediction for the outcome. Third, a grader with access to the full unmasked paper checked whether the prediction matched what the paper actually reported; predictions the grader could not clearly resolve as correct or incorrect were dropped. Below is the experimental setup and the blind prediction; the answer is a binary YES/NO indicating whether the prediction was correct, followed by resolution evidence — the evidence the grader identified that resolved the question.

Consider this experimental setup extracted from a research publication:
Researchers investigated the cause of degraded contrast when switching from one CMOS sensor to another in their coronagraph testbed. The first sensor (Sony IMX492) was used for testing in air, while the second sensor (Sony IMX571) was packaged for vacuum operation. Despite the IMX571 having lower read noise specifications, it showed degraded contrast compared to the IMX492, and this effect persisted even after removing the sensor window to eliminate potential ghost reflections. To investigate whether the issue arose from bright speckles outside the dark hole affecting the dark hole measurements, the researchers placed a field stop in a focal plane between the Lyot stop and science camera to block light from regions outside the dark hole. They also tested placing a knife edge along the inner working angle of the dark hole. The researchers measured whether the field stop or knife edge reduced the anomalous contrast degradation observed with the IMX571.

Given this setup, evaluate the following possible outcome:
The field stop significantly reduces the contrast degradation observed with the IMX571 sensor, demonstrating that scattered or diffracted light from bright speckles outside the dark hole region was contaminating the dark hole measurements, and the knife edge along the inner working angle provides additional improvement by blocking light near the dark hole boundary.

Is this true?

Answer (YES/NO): NO